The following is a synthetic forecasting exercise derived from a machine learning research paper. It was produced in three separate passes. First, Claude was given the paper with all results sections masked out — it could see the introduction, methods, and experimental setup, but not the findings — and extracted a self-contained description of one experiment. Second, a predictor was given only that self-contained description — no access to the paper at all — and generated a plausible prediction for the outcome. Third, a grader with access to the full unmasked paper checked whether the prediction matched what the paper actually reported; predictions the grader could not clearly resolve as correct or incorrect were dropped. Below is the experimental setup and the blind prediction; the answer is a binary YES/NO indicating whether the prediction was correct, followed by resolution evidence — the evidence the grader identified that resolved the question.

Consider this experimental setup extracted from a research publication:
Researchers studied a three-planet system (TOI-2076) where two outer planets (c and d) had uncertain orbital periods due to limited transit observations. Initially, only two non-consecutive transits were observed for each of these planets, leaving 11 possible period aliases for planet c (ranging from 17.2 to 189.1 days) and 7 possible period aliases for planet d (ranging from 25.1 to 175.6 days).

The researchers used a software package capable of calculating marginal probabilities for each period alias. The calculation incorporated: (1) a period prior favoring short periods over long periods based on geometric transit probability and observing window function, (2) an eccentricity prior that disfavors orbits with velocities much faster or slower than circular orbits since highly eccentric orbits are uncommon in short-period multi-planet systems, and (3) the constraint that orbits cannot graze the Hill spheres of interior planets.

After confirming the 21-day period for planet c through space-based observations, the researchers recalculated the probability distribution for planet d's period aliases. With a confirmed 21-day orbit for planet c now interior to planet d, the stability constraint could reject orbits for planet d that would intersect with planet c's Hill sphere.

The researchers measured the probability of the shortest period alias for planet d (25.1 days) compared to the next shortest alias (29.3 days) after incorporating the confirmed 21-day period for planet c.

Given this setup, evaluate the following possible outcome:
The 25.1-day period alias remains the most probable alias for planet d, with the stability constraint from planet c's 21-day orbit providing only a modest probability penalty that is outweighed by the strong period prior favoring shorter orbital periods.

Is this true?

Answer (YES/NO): NO